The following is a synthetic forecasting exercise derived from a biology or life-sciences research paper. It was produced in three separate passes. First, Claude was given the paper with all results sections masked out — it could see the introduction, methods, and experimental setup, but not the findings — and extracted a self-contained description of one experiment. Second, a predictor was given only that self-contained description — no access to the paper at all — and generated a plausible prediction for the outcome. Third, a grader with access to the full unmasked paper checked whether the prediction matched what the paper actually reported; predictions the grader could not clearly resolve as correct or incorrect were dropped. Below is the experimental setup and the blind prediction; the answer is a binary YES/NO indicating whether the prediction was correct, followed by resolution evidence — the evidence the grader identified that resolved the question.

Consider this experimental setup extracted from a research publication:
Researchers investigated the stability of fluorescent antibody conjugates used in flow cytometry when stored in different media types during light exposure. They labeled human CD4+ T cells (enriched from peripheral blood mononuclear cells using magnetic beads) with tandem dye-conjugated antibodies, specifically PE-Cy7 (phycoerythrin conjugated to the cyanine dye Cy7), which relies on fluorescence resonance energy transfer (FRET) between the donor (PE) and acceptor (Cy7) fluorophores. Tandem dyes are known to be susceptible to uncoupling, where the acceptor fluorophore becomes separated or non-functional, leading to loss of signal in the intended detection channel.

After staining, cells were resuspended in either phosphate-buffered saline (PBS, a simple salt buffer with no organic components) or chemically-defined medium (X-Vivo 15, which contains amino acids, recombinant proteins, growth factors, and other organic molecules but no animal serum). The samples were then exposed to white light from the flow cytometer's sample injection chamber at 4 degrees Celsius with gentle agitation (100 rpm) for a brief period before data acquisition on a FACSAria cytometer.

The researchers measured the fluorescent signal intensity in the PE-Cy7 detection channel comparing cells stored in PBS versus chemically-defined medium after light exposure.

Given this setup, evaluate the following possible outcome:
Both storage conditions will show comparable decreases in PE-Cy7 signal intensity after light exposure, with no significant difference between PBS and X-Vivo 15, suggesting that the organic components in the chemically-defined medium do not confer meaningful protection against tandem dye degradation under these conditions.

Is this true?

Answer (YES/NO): NO